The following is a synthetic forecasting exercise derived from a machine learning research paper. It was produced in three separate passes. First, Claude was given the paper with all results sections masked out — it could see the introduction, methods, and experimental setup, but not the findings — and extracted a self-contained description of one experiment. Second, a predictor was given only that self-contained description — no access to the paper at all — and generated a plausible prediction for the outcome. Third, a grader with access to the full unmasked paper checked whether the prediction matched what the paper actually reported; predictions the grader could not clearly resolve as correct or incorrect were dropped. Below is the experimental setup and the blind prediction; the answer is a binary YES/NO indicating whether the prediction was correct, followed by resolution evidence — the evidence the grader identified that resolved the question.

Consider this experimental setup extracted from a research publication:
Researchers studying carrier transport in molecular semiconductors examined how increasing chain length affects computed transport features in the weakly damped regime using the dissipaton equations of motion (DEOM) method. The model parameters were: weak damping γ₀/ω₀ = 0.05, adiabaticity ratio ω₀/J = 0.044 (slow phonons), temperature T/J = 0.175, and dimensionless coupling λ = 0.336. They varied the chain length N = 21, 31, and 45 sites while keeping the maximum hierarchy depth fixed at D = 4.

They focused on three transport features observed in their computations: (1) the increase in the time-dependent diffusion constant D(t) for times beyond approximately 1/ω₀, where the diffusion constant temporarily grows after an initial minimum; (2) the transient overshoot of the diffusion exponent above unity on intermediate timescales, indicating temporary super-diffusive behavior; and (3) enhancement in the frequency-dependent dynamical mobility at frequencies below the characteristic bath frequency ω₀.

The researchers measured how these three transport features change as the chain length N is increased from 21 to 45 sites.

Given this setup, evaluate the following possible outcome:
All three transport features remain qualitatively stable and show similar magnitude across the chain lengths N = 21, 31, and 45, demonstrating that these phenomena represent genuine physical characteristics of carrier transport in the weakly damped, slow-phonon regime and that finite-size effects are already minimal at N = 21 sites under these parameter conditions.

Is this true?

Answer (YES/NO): NO